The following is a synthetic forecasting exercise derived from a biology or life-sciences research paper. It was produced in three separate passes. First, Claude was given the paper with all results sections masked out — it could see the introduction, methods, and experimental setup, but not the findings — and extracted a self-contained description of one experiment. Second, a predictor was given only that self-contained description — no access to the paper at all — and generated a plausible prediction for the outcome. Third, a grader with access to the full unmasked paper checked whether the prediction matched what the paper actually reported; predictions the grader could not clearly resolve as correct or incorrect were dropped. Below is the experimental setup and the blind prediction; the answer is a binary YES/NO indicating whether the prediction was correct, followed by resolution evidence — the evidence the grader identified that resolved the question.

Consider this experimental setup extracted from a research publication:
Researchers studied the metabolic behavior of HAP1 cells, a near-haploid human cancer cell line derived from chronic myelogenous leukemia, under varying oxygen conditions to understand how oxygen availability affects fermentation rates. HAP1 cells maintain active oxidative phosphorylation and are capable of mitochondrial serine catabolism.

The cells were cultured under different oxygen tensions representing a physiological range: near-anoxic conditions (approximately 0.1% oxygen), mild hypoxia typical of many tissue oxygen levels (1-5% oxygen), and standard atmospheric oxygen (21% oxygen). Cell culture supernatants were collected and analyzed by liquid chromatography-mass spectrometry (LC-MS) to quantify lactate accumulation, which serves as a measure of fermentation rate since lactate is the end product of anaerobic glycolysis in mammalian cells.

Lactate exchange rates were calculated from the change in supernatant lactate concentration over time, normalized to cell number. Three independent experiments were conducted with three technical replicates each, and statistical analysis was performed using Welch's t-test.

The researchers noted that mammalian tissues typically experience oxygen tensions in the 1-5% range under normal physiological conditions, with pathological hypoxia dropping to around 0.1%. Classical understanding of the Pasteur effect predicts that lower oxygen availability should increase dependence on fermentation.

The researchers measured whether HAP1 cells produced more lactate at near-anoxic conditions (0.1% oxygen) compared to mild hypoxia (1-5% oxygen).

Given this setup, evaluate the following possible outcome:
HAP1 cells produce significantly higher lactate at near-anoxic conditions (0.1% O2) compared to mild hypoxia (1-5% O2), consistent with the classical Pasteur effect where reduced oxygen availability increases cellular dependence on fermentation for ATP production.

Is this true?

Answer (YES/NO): NO